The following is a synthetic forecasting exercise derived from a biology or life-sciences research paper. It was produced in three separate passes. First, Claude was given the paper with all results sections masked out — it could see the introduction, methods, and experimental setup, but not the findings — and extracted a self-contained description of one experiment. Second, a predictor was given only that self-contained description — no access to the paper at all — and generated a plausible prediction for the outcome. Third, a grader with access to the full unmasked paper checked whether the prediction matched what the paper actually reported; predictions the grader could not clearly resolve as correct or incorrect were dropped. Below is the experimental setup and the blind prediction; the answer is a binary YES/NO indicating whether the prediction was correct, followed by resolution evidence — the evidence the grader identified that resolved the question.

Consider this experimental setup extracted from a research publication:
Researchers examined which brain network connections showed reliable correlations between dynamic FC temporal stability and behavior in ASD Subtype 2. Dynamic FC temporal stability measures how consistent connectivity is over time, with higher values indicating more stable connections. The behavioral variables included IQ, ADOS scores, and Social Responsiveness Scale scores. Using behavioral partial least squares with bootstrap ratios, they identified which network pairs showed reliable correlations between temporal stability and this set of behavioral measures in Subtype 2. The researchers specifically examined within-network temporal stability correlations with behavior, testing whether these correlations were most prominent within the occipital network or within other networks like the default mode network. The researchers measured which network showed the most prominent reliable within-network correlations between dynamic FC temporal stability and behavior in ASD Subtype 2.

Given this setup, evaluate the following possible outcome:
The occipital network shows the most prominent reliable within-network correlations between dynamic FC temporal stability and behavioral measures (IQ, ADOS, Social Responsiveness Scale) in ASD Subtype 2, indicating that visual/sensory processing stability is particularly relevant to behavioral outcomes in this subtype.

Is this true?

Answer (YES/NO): YES